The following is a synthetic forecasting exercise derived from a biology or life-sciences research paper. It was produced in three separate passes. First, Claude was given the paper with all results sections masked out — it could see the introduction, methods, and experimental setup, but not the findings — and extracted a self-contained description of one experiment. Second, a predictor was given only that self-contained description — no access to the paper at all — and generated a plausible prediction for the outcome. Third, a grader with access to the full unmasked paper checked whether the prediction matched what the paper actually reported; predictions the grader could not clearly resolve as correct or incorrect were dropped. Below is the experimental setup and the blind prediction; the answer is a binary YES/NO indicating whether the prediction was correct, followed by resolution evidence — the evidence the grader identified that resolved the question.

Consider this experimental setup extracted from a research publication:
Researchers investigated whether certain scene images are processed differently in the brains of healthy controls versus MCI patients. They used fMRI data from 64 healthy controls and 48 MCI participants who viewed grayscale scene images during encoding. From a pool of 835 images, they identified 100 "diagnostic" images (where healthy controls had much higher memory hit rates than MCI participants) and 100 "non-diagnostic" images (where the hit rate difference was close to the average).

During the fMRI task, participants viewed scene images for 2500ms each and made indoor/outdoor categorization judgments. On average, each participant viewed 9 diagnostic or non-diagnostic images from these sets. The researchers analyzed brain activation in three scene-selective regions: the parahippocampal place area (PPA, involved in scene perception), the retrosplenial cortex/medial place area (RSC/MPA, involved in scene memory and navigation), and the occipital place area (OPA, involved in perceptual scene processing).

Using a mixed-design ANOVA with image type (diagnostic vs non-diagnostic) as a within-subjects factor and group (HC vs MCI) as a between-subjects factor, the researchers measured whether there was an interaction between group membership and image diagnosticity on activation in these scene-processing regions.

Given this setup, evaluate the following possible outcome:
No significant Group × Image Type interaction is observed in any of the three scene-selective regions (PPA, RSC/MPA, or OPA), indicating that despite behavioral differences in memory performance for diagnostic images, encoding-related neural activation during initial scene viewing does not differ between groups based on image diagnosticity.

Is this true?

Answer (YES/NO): NO